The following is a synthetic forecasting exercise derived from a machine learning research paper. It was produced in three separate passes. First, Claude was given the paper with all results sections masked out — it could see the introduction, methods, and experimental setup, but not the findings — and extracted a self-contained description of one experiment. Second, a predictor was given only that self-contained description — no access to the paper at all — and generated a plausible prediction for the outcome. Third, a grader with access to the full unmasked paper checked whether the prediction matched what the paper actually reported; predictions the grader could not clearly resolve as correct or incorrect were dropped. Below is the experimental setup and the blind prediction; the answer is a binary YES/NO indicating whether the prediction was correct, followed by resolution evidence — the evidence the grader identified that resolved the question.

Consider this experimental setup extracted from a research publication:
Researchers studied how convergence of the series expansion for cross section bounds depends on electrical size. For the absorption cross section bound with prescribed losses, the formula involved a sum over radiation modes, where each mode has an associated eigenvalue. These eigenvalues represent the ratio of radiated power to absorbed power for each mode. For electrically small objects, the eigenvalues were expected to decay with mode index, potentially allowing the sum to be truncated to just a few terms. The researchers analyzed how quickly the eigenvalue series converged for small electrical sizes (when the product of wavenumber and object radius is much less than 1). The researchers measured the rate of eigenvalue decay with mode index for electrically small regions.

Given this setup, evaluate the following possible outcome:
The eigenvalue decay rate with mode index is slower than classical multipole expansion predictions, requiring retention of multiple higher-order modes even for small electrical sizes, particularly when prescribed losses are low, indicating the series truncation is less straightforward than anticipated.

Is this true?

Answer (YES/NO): NO